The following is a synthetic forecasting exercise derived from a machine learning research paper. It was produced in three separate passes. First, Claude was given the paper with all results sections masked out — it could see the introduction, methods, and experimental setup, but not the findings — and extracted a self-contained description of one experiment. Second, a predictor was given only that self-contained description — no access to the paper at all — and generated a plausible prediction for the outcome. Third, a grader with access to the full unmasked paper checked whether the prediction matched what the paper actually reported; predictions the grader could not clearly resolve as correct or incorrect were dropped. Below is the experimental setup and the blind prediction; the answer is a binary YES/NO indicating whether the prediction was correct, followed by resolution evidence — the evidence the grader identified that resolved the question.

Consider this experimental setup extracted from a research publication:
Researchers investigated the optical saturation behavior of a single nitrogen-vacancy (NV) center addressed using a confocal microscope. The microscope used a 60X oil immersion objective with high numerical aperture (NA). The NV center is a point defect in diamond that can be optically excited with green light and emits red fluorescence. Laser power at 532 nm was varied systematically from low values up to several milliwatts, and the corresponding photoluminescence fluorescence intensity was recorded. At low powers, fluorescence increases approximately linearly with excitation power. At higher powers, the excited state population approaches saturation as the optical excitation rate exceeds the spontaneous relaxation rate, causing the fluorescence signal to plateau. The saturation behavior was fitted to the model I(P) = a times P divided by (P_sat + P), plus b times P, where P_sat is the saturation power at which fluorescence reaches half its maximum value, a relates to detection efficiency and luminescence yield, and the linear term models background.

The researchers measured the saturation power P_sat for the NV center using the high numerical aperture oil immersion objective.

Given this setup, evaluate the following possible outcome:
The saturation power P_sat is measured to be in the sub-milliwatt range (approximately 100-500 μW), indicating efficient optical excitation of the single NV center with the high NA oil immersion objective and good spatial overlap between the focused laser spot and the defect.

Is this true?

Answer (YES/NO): YES